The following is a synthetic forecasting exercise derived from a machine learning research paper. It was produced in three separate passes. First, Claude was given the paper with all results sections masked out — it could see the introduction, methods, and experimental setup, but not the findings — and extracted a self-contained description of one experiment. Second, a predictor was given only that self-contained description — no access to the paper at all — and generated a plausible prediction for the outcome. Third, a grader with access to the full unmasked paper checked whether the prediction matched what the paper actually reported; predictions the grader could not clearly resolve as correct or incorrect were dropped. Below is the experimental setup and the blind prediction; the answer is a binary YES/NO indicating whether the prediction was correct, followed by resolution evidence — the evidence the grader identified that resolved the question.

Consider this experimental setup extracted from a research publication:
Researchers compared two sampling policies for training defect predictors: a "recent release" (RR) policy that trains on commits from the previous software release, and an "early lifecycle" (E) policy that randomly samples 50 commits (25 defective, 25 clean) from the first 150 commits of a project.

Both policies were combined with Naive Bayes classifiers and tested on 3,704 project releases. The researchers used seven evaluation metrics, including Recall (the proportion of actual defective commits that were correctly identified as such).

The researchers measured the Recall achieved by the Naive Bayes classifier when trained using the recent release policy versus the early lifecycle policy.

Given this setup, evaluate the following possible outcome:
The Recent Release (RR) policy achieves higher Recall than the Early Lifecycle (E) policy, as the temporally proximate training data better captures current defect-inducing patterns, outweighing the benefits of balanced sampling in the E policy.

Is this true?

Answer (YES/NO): YES